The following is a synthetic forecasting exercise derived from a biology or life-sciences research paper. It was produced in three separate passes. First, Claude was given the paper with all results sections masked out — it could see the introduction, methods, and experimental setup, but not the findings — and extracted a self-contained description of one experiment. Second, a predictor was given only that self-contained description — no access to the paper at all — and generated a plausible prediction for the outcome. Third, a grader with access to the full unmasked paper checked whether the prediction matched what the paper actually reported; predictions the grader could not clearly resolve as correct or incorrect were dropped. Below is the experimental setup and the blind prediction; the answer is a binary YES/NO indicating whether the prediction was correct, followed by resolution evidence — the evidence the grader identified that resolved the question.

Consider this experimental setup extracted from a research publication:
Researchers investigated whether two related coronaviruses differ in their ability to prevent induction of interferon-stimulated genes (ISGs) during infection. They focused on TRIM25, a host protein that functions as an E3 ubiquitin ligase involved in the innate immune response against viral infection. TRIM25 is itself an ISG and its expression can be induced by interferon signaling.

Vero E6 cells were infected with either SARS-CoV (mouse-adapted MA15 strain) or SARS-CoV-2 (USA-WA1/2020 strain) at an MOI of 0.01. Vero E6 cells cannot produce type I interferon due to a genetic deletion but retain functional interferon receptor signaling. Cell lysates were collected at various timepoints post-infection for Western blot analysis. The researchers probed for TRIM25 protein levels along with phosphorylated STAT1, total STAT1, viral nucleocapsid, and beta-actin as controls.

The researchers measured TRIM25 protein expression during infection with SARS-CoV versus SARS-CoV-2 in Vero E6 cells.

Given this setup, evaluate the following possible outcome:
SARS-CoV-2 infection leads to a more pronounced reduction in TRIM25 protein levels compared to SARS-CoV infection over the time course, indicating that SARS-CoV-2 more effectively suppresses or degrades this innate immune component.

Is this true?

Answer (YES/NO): NO